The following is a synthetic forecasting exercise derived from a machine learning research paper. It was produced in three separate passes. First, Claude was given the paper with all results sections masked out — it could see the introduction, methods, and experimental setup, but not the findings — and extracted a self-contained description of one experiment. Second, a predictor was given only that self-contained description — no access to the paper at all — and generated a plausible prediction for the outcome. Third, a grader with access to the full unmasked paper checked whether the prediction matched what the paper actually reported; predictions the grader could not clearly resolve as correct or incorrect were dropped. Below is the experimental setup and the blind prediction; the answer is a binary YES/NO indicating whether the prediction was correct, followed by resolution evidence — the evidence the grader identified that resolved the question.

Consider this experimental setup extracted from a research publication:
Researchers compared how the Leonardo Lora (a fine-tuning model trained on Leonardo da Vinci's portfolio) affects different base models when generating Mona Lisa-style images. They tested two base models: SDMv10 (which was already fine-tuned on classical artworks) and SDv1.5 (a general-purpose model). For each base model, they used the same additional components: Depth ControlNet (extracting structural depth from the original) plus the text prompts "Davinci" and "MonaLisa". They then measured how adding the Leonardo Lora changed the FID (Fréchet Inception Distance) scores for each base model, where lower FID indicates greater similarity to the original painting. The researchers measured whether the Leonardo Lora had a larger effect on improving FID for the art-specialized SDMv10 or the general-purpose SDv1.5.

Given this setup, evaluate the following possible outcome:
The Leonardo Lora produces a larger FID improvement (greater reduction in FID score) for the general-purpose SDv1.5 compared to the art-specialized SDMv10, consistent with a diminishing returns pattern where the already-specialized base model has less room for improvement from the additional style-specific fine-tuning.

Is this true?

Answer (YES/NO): NO